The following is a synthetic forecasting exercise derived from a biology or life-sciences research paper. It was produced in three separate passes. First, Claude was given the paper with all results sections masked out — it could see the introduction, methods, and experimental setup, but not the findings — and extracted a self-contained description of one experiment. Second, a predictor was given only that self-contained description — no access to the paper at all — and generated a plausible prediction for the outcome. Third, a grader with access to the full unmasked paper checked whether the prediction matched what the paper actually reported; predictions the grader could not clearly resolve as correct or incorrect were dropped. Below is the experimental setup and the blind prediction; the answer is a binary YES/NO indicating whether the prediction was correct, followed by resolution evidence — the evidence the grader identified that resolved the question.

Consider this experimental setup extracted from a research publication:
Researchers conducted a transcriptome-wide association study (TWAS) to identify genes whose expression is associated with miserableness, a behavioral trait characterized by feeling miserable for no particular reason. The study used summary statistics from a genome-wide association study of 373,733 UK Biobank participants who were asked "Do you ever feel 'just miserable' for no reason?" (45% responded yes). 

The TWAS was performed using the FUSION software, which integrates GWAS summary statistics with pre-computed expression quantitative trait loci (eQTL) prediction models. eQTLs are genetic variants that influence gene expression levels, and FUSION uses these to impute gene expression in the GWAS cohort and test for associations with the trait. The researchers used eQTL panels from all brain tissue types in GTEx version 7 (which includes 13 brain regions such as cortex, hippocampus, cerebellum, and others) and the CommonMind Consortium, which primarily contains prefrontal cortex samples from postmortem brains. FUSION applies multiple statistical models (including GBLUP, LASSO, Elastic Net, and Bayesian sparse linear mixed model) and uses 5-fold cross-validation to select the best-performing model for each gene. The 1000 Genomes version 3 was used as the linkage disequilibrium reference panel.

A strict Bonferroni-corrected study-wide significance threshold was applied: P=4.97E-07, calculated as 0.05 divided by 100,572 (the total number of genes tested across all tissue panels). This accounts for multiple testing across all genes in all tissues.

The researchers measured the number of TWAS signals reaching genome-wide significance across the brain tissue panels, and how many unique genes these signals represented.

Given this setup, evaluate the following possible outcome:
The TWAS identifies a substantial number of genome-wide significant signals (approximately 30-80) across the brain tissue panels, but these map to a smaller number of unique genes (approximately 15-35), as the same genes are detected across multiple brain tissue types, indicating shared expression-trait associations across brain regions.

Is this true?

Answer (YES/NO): NO